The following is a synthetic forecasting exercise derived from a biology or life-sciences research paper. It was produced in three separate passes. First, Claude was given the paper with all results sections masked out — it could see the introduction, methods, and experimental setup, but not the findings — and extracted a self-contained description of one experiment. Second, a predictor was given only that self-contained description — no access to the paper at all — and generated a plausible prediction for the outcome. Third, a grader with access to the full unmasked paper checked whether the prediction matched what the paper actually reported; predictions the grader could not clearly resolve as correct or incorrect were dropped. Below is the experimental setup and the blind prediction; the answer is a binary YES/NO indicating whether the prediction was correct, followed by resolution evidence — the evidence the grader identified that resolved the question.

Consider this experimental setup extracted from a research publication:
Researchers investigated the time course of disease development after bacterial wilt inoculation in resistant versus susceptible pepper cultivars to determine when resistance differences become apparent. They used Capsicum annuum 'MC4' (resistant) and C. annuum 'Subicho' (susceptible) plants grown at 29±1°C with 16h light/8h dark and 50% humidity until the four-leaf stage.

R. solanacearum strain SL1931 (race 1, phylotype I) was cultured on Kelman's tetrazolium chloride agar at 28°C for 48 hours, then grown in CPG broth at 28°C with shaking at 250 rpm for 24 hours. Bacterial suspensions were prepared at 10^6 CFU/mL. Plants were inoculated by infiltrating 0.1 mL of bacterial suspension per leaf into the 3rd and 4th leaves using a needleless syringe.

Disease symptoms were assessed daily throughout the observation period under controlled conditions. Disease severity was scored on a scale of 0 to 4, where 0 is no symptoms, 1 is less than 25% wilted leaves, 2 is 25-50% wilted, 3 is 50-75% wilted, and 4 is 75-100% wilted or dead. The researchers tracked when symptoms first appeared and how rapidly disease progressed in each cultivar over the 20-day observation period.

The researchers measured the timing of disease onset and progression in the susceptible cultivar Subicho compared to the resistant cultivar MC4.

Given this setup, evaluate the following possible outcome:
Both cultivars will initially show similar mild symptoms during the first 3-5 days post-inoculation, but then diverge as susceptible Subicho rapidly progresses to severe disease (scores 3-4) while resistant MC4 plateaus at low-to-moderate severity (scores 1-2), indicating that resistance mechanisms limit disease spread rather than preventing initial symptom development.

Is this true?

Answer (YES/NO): NO